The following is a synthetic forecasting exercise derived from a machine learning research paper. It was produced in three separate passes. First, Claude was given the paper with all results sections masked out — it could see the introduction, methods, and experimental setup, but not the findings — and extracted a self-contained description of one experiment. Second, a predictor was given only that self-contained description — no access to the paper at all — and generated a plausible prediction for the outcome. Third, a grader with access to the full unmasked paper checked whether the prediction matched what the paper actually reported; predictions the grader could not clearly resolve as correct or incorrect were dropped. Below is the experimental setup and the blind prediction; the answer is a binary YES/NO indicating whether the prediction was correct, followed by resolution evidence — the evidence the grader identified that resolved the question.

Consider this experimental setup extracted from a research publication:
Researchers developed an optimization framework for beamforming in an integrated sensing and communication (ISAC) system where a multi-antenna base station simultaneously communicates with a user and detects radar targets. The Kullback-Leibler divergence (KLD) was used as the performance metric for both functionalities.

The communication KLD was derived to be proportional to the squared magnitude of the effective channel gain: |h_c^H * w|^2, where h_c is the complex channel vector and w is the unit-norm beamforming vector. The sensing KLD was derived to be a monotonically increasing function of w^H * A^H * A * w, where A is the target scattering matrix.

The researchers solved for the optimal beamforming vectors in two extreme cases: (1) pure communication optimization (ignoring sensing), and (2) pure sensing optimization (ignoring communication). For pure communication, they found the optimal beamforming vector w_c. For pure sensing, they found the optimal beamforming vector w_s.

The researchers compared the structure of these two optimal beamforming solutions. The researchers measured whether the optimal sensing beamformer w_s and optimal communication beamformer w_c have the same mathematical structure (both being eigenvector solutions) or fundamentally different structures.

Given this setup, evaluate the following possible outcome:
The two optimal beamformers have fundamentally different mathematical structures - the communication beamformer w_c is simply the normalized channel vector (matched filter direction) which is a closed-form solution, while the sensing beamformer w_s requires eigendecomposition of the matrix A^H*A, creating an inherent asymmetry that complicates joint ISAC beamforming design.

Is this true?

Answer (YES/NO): NO